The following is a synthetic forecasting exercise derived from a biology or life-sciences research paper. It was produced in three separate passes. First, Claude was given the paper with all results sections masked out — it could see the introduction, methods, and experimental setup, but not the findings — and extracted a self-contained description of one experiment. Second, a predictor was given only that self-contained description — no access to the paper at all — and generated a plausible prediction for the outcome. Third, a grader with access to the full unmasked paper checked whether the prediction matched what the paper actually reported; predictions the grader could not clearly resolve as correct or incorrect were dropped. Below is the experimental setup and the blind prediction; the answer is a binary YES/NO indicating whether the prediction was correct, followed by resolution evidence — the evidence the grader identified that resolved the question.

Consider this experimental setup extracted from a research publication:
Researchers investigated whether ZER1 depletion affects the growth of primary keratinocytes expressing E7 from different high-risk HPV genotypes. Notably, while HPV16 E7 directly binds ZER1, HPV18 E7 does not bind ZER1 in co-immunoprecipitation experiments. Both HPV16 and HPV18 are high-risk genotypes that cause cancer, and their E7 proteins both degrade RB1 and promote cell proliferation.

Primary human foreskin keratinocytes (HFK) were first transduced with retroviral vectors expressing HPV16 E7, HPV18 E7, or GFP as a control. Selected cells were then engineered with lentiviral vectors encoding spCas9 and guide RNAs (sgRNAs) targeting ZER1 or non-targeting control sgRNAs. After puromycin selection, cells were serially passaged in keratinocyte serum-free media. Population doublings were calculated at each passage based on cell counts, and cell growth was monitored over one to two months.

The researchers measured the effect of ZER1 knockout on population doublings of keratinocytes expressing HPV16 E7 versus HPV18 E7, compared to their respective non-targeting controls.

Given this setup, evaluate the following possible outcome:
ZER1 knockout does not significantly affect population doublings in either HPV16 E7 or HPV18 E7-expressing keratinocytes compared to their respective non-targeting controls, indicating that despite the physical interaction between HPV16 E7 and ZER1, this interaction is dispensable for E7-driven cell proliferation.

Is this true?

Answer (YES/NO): NO